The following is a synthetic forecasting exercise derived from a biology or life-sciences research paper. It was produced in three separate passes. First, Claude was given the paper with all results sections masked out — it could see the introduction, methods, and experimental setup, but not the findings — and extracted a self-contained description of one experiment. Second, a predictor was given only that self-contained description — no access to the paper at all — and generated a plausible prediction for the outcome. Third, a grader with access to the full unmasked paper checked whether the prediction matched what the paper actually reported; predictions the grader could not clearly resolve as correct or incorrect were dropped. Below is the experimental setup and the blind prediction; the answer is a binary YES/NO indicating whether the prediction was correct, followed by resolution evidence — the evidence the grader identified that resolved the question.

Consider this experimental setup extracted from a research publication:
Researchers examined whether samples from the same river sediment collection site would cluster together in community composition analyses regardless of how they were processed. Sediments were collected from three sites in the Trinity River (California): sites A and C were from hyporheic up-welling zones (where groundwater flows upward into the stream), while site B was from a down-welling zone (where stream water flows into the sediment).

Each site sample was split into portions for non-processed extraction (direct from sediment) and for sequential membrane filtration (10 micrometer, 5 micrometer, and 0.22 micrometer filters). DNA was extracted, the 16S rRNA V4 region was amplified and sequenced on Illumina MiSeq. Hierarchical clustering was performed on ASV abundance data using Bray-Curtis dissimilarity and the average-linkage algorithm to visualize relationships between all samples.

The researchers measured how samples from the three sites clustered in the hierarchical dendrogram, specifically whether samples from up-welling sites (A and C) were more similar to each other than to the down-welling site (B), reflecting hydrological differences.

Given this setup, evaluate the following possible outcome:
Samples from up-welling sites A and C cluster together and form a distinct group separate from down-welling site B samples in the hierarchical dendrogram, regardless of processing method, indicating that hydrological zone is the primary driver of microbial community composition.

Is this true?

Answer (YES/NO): NO